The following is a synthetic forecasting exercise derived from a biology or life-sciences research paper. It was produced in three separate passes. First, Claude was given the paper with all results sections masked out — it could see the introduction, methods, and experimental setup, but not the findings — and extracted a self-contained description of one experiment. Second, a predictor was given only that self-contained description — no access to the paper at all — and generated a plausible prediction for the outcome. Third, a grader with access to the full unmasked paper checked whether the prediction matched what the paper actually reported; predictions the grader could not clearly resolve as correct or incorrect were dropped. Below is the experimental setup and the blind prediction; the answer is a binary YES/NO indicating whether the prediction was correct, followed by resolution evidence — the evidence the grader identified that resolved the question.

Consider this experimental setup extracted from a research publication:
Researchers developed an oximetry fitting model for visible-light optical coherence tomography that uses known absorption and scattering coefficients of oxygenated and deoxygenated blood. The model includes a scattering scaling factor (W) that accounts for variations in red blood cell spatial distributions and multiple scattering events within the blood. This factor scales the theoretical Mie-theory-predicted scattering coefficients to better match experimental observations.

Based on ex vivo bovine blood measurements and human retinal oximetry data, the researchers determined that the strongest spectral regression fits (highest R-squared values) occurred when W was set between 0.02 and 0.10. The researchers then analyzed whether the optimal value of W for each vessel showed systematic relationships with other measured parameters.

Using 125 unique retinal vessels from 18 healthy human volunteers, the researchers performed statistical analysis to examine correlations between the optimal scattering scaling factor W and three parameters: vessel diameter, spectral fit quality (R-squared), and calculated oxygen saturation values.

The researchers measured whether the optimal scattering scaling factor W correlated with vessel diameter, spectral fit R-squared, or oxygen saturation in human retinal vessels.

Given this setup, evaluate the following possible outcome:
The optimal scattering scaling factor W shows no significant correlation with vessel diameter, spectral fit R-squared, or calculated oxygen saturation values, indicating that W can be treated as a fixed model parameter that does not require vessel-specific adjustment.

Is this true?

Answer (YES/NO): YES